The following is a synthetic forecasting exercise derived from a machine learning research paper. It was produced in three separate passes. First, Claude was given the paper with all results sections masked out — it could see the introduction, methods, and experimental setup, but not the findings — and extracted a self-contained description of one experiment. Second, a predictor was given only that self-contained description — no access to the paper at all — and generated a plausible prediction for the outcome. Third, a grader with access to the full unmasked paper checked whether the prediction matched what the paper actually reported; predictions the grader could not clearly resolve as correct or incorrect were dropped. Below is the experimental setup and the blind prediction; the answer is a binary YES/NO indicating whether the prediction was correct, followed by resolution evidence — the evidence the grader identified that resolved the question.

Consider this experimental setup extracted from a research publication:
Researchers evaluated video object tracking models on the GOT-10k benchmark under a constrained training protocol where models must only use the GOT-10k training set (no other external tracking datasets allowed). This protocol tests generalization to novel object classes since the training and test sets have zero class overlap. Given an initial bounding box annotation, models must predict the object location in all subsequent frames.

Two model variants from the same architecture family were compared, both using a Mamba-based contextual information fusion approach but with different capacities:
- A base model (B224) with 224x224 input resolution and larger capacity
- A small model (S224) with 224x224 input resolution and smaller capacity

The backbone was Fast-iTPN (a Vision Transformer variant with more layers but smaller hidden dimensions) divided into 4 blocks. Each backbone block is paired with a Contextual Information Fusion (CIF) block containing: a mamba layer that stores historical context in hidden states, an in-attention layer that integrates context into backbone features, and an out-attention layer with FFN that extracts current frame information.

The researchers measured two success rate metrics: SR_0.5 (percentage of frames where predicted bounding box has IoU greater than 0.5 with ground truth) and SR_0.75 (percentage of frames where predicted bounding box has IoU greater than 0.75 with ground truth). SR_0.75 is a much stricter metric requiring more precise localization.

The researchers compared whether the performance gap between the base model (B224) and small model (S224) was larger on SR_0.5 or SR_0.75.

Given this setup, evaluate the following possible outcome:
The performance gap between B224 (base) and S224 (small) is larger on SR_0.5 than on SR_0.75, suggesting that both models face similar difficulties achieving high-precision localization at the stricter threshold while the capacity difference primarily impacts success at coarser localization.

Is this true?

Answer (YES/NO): YES